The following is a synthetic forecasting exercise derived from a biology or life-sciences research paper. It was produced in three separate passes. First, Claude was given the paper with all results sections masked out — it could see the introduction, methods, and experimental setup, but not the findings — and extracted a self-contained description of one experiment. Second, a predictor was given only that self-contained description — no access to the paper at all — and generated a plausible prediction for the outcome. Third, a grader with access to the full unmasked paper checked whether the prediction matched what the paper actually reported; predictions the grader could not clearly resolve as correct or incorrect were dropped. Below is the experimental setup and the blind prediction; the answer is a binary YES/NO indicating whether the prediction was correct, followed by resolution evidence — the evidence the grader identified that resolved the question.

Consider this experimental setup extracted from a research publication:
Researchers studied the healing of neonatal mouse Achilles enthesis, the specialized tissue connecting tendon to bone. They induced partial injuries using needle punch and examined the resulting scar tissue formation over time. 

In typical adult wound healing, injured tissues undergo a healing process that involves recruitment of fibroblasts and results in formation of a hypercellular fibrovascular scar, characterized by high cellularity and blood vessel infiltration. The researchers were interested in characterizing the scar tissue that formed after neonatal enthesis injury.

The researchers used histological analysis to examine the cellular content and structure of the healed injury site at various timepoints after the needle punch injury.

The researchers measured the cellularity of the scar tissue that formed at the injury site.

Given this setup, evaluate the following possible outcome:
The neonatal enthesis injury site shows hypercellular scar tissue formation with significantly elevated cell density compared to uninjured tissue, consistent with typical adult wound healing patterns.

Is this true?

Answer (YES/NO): NO